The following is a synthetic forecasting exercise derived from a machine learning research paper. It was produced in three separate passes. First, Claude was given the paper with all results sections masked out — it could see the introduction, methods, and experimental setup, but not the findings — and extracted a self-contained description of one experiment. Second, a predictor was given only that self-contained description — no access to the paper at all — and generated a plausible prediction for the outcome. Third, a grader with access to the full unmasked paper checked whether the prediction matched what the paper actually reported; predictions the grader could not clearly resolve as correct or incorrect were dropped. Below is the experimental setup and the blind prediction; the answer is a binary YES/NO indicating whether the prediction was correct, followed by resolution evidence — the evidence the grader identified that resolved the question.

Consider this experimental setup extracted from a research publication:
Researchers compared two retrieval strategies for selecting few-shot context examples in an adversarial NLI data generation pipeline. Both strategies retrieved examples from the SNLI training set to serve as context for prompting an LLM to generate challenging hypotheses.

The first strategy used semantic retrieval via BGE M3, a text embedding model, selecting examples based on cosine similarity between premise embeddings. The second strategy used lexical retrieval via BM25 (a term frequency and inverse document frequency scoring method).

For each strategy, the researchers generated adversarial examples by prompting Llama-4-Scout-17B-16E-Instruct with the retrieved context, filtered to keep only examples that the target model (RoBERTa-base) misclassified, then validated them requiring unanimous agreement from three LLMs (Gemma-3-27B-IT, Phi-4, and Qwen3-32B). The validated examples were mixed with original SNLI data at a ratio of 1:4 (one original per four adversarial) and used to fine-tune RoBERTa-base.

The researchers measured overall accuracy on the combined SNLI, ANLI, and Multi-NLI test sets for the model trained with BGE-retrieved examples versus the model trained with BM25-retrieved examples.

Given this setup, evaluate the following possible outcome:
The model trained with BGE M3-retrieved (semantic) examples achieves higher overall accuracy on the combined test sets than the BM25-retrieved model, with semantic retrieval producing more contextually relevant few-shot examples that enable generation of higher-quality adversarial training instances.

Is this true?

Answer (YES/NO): YES